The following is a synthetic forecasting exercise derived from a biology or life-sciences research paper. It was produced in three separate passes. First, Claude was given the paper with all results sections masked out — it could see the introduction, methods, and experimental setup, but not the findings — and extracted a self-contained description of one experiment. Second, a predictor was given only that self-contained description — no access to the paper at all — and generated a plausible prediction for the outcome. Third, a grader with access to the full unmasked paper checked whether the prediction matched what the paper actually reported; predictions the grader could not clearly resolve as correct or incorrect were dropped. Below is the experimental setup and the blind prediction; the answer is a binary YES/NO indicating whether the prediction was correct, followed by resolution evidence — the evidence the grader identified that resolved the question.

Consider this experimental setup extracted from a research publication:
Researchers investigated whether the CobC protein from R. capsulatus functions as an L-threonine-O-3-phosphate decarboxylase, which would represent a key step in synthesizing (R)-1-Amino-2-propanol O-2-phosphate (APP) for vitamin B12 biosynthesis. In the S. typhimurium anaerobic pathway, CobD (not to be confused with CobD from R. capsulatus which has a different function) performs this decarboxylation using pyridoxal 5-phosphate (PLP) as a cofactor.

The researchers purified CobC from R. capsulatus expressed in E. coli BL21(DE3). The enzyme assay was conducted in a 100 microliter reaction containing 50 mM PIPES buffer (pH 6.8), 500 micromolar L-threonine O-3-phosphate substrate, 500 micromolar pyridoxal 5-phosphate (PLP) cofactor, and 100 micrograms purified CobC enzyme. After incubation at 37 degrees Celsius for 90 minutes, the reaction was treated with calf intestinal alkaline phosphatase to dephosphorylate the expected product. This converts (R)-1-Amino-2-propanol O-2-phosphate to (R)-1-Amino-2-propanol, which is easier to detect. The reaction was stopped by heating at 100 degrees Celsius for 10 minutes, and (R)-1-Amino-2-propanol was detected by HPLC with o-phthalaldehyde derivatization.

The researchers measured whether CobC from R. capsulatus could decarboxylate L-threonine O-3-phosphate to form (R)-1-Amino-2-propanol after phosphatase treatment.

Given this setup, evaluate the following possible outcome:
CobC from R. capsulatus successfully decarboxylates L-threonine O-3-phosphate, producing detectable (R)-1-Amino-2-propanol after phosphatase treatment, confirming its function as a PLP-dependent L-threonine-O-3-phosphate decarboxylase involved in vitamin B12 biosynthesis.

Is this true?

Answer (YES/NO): YES